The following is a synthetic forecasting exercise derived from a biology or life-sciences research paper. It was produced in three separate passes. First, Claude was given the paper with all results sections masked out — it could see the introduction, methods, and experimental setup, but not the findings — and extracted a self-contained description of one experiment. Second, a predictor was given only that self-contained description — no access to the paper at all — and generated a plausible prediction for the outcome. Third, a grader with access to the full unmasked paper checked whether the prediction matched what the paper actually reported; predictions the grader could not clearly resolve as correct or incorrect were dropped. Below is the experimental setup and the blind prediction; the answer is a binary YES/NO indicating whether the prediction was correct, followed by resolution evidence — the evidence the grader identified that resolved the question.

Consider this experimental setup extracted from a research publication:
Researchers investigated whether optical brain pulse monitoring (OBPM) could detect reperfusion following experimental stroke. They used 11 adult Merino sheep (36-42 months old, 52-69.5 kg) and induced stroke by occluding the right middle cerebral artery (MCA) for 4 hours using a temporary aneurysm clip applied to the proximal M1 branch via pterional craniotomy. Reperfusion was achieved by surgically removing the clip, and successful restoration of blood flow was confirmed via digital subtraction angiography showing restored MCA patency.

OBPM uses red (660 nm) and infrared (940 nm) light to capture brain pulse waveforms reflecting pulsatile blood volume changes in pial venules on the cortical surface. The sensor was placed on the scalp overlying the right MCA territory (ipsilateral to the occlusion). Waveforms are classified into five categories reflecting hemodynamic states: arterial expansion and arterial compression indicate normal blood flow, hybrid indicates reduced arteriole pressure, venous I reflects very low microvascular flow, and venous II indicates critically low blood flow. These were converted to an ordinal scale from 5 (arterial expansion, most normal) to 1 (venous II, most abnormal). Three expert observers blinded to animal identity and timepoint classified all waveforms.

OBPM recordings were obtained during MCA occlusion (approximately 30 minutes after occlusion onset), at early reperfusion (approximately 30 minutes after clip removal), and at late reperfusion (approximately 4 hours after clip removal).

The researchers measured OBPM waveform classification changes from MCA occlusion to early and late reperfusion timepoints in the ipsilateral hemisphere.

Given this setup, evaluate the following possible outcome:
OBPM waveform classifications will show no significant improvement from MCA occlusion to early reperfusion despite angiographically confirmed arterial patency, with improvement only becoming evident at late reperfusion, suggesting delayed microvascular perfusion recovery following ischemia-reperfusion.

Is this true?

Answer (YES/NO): NO